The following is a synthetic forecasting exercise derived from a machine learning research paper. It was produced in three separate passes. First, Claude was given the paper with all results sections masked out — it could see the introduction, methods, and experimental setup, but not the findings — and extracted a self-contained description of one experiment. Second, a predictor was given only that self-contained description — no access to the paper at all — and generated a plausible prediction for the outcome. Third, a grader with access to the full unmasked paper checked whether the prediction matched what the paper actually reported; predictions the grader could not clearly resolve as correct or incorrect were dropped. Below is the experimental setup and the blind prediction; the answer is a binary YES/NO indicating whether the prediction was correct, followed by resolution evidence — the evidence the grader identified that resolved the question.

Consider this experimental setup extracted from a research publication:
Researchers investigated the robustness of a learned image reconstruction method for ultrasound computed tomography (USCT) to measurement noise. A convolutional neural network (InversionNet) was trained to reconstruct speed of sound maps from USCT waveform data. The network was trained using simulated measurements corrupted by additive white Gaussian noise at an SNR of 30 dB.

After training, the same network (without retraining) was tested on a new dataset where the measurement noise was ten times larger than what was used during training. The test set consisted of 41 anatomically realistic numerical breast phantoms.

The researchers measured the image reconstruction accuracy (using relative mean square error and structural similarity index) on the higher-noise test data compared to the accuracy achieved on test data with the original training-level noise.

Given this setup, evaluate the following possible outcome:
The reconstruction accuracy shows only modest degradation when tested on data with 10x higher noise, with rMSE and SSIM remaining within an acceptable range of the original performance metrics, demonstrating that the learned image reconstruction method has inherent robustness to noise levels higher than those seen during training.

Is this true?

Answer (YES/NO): YES